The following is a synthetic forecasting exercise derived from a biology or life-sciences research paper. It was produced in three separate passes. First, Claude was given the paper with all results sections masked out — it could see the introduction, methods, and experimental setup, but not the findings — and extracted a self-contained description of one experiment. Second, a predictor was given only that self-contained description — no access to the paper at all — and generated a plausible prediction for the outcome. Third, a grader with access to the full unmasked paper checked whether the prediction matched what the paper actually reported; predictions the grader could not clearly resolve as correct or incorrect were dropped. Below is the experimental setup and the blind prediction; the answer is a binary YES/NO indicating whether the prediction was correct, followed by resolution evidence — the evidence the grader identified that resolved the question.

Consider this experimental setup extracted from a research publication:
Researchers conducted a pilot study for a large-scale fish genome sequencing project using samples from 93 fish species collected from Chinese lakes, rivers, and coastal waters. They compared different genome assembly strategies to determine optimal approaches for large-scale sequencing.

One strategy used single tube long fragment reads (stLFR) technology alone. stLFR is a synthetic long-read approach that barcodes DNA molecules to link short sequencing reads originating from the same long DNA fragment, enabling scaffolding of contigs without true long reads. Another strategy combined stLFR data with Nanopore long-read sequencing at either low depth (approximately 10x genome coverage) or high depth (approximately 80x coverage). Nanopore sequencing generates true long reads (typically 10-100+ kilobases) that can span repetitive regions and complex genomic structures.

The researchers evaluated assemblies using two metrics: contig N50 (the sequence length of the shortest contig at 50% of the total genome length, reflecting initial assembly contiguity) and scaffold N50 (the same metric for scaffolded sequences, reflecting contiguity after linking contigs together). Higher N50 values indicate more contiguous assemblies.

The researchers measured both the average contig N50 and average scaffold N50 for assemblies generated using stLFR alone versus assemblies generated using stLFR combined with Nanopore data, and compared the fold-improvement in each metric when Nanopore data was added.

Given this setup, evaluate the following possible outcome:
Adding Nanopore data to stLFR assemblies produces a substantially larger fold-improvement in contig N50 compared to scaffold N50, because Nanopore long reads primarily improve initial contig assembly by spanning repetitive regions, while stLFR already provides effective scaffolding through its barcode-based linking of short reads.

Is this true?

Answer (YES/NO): YES